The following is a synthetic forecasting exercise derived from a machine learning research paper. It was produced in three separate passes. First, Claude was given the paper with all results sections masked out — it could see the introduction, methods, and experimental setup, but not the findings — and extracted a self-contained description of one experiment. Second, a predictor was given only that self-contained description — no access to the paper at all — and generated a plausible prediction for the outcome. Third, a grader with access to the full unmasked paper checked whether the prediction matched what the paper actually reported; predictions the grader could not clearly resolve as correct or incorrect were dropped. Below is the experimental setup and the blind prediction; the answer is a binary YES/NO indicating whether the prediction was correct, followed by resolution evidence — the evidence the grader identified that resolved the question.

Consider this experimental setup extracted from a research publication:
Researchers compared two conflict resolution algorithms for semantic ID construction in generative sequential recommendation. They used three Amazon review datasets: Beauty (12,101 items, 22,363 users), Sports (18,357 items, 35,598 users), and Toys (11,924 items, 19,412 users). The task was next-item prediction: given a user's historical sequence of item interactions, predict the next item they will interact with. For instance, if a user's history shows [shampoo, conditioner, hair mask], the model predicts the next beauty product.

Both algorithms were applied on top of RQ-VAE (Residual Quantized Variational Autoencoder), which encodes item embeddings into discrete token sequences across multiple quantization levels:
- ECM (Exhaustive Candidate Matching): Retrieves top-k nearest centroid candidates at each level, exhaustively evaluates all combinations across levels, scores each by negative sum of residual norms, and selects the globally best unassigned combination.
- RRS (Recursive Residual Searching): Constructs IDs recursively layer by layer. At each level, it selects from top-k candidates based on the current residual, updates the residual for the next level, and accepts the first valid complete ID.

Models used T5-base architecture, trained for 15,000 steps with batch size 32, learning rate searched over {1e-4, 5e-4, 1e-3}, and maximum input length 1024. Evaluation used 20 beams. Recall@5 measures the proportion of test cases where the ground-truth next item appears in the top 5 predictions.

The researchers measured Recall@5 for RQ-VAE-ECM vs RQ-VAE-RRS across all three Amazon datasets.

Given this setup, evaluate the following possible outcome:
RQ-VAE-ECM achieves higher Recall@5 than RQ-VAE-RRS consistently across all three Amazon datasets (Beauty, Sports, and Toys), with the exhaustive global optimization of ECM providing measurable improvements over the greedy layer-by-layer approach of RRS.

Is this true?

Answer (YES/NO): NO